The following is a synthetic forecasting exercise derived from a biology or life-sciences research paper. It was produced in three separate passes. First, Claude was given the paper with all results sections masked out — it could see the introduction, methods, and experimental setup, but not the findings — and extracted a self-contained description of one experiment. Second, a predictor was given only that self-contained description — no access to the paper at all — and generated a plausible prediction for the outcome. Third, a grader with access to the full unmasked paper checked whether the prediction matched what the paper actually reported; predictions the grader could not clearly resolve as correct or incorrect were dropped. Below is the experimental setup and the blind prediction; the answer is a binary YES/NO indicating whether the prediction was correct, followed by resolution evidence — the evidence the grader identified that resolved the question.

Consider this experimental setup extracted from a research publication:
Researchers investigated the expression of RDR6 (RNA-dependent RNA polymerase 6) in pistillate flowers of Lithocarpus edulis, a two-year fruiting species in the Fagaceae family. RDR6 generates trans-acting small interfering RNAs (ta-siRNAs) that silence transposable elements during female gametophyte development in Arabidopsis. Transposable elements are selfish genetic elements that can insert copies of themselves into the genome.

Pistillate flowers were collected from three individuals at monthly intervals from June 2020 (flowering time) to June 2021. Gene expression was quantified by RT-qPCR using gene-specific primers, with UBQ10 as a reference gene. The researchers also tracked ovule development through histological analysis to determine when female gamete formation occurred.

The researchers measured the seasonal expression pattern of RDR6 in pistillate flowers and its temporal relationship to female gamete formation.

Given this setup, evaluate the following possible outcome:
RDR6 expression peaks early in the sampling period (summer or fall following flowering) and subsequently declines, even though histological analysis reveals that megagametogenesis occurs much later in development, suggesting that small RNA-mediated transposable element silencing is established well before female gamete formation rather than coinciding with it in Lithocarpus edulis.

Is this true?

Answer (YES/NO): NO